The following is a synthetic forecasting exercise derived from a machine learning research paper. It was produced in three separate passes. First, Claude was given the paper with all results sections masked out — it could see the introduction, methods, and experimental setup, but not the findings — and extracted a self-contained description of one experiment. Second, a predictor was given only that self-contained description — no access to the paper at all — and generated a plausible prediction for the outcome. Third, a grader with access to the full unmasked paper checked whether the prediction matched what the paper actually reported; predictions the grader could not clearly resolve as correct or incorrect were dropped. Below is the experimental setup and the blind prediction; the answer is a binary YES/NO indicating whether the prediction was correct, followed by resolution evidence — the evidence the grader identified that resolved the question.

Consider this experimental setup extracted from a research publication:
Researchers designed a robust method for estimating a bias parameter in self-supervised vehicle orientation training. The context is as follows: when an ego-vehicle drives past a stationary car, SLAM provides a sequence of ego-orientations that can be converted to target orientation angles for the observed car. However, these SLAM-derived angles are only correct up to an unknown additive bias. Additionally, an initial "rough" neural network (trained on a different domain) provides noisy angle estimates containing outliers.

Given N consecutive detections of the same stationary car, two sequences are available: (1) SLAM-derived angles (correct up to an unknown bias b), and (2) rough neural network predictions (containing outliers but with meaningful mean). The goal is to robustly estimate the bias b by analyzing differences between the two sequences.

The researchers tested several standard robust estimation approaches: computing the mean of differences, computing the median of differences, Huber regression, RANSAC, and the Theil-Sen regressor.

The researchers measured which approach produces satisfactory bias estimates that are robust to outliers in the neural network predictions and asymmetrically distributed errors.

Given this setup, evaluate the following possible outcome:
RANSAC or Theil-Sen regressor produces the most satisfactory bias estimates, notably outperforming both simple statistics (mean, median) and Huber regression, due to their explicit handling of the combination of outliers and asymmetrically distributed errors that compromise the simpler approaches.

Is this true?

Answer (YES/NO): NO